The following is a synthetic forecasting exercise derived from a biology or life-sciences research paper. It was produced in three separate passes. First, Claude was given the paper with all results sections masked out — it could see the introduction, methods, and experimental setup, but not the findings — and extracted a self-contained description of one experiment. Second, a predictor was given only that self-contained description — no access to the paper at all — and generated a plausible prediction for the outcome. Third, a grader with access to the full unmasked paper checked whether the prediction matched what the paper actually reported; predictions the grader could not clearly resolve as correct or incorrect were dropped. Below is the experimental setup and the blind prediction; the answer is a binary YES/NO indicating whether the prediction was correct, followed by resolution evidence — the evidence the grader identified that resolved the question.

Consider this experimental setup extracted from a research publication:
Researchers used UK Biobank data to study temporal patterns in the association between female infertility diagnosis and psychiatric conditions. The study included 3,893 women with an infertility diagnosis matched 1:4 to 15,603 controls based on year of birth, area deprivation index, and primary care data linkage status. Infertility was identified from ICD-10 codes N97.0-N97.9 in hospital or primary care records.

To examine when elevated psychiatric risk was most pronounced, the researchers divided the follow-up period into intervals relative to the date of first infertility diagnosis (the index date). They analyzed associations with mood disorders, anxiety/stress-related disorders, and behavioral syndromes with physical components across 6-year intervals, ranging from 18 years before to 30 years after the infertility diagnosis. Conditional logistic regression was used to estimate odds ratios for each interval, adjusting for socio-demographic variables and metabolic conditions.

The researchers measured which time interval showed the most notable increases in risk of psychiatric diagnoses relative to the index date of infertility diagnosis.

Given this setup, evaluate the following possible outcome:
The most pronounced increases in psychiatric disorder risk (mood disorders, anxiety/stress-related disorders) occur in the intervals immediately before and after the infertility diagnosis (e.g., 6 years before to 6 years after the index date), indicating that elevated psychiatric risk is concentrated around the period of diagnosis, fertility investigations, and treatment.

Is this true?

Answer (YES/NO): NO